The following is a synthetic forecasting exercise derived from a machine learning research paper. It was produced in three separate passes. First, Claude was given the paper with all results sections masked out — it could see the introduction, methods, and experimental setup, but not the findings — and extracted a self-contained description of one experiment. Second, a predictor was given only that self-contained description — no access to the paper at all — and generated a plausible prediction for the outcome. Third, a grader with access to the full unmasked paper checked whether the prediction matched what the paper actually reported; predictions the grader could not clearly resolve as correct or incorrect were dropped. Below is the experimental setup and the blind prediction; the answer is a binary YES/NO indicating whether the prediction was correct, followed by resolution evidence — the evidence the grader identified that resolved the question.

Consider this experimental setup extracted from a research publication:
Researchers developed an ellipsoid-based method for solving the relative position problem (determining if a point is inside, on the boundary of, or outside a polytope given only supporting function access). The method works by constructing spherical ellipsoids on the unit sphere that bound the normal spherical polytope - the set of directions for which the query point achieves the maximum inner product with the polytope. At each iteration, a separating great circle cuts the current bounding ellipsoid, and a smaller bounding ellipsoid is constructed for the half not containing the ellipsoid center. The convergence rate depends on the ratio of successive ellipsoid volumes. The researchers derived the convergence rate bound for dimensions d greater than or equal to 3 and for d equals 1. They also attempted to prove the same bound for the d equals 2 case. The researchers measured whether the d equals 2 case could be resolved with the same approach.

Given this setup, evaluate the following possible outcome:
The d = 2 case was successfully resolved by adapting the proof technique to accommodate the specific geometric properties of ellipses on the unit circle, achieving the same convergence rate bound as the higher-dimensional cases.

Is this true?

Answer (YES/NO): NO